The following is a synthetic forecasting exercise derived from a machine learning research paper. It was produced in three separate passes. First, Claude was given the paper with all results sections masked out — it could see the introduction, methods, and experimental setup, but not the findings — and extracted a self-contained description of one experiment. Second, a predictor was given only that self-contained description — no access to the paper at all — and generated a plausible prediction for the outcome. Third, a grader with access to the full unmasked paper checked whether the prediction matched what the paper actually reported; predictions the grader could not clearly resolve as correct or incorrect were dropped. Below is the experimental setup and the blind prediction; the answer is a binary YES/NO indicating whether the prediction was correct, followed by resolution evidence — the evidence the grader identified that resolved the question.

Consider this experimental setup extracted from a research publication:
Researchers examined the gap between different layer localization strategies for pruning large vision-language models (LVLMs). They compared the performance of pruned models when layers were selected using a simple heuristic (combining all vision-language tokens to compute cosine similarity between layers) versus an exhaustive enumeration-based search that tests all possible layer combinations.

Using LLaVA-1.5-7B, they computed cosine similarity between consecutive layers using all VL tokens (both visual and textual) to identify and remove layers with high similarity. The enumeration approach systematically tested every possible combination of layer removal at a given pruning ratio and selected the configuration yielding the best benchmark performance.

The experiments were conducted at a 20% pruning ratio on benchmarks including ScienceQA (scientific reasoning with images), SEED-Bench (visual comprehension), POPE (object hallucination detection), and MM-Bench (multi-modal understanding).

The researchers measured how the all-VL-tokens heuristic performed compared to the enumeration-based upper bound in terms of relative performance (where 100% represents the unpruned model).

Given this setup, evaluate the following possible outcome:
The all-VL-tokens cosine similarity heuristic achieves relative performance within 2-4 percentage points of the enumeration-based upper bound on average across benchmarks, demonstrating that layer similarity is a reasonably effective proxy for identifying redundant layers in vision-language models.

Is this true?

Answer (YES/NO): NO